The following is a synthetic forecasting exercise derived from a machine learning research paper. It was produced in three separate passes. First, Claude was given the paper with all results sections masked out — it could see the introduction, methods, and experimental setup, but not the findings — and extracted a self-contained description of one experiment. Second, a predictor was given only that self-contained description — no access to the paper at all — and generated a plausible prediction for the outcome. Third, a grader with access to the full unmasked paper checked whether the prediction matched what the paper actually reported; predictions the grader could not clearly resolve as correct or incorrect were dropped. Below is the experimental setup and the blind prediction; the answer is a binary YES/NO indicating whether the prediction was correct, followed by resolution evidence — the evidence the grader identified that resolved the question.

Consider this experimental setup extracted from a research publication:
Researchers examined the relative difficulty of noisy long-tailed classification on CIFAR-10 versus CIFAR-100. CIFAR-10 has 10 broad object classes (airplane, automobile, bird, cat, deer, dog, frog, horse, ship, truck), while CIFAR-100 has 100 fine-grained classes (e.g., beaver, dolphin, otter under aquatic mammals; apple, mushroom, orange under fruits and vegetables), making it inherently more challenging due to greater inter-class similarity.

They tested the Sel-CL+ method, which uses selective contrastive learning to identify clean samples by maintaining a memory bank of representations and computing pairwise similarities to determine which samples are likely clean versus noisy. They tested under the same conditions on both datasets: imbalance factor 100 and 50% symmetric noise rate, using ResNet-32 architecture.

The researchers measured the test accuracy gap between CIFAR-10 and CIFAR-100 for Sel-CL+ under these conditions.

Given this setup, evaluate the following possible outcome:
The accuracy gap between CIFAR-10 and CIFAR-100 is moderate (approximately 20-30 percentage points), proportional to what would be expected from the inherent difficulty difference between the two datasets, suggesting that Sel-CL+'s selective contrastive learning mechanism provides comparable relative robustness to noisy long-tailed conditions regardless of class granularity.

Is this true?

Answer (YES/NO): YES